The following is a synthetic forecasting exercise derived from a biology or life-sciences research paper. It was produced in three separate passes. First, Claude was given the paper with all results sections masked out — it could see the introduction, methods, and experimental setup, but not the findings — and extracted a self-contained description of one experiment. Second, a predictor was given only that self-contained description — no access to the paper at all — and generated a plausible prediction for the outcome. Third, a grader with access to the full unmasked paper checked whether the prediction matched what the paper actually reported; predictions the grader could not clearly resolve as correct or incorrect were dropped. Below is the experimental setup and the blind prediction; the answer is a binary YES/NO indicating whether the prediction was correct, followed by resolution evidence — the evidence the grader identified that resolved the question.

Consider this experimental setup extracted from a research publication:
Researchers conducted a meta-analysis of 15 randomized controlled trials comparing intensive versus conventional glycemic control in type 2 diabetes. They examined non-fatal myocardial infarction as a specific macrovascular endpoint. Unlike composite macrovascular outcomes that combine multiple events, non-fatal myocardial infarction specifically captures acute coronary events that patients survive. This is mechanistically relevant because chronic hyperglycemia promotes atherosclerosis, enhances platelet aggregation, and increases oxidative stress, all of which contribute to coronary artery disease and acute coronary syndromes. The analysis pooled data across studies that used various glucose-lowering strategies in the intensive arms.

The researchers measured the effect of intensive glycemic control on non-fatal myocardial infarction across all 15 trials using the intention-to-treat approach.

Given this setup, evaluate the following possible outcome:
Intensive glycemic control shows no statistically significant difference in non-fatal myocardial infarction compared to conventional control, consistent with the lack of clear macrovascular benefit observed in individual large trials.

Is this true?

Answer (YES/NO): NO